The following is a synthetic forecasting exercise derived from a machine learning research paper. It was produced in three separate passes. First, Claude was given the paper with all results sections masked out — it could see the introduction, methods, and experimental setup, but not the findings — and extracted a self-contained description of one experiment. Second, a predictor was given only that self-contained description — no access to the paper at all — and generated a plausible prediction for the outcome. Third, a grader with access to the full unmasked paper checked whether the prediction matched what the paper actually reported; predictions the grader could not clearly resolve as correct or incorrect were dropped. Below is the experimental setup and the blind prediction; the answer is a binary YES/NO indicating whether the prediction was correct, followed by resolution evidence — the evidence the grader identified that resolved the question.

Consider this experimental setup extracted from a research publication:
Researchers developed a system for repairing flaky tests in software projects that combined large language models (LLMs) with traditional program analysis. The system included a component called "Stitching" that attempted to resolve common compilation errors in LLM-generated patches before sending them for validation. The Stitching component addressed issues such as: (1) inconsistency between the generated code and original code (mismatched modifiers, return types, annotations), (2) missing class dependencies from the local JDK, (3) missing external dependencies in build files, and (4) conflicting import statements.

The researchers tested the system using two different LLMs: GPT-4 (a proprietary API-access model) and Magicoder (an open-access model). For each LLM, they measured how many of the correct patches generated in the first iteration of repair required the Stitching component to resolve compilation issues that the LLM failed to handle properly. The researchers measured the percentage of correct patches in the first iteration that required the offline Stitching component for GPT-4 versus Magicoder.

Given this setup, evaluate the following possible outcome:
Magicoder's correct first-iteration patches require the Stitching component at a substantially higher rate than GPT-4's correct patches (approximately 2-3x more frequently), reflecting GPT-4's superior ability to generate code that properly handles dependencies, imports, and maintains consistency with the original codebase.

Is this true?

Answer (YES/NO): NO